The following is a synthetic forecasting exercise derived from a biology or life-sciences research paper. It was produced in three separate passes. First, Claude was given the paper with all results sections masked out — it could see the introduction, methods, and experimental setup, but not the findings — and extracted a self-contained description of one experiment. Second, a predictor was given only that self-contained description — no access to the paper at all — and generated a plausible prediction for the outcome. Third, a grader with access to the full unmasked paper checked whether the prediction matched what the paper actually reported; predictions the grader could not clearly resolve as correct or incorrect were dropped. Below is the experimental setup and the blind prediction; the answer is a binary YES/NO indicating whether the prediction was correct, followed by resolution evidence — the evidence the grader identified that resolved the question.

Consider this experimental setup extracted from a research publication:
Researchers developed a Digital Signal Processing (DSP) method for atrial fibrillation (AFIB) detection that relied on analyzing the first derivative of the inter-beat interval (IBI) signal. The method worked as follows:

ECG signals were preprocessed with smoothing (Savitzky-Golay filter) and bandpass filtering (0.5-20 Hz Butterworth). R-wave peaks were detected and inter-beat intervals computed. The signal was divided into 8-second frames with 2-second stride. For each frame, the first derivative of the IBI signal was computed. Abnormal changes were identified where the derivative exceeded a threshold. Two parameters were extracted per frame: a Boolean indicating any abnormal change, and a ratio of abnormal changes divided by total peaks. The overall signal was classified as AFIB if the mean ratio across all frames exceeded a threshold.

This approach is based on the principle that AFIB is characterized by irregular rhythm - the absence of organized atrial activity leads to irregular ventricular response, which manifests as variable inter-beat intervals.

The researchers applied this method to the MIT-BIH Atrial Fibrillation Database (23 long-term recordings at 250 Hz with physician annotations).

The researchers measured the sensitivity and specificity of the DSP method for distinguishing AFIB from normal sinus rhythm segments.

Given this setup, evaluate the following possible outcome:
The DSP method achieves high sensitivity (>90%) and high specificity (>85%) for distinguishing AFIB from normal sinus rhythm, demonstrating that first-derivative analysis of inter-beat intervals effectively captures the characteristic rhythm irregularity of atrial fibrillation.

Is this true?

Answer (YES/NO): YES